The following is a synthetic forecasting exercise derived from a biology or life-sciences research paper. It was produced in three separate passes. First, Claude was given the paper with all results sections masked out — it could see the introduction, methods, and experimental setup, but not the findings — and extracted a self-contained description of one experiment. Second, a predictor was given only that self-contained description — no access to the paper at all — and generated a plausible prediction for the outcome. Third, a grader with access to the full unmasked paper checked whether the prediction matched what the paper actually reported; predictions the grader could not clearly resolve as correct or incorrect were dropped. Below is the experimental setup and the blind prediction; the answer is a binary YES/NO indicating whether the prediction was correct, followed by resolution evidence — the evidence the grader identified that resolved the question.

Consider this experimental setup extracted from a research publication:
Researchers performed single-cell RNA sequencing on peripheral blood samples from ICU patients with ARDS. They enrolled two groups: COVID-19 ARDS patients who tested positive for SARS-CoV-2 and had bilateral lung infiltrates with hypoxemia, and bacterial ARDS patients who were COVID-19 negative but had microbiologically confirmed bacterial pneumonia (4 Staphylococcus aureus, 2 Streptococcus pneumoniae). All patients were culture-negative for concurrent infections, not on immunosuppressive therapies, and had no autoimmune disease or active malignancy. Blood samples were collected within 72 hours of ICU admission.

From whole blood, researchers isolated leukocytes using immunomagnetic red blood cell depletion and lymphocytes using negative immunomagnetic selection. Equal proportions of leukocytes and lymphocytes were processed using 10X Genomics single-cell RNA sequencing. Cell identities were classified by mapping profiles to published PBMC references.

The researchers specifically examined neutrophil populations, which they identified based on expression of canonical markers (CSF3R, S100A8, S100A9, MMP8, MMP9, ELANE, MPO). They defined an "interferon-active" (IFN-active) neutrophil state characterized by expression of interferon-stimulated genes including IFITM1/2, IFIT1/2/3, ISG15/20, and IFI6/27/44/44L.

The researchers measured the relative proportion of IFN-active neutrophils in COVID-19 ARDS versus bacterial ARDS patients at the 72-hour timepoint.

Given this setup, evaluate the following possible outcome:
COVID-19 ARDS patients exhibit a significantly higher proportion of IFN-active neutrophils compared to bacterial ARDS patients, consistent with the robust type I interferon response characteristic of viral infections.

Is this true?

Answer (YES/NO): YES